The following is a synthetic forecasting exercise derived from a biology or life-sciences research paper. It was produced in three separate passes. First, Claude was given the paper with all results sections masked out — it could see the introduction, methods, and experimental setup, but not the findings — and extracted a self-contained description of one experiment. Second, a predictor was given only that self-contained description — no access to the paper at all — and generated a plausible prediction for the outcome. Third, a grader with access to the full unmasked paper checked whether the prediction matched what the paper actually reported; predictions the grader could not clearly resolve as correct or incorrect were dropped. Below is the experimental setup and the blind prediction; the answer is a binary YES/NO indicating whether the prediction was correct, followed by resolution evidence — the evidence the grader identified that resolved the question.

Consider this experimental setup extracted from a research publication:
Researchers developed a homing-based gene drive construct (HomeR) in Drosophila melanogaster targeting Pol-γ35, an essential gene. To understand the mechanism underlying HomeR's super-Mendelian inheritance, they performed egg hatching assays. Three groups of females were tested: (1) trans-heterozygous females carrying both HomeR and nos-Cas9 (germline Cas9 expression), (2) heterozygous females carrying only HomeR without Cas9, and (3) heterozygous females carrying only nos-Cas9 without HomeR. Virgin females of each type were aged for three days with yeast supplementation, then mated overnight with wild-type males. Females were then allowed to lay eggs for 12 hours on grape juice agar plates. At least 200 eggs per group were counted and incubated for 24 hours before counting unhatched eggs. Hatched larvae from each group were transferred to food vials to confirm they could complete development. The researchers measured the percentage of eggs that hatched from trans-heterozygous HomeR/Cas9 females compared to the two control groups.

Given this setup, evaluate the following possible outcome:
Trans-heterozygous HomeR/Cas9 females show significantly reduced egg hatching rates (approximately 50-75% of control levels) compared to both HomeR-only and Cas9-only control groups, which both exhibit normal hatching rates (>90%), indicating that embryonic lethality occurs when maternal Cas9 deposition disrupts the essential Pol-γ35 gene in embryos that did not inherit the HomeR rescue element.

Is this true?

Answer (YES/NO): NO